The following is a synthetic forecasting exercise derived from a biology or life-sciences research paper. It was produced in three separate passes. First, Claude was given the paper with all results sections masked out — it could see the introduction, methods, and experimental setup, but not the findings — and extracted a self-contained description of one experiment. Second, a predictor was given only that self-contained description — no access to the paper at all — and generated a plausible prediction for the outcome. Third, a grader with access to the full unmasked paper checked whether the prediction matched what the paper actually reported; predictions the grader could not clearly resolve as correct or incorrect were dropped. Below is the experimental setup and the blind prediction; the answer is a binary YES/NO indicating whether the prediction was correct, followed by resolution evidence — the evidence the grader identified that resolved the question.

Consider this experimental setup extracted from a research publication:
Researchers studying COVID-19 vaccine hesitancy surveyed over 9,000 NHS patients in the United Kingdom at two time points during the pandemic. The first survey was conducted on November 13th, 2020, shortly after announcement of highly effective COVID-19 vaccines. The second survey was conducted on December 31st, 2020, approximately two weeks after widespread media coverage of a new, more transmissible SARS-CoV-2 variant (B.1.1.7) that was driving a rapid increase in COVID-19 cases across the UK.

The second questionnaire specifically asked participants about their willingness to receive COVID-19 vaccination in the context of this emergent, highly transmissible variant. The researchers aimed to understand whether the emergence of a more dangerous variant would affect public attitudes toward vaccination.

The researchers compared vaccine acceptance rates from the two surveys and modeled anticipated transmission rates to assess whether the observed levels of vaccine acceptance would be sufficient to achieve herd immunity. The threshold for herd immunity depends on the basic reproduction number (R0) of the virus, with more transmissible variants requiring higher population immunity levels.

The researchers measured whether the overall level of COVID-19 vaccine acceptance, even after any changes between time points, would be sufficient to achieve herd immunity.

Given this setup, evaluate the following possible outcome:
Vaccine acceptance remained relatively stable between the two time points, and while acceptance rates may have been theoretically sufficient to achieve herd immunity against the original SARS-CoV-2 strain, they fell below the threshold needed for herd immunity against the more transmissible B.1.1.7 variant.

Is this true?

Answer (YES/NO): NO